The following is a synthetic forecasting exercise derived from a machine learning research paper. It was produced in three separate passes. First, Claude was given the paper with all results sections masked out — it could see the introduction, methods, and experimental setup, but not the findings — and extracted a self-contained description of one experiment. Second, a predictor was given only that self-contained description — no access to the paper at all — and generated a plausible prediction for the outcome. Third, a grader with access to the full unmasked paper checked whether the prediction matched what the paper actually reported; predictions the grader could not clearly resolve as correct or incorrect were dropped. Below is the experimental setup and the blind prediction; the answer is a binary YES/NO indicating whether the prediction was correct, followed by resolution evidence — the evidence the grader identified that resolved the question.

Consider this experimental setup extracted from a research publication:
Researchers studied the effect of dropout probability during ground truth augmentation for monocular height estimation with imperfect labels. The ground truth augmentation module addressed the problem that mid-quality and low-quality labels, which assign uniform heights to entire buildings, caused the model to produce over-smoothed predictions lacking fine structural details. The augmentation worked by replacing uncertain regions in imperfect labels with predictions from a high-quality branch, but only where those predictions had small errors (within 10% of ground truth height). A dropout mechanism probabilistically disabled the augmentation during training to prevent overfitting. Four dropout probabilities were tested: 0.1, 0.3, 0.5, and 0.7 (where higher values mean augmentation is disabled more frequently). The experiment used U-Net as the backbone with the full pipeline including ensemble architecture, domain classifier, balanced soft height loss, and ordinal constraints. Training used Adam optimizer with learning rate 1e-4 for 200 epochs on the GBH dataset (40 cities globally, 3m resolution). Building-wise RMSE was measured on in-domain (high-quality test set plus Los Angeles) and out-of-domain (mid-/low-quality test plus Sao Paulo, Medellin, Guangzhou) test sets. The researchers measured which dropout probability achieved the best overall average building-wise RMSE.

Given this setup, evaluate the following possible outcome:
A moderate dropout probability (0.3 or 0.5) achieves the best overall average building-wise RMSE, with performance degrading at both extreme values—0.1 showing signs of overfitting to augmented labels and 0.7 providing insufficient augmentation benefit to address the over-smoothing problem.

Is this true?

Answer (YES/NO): NO